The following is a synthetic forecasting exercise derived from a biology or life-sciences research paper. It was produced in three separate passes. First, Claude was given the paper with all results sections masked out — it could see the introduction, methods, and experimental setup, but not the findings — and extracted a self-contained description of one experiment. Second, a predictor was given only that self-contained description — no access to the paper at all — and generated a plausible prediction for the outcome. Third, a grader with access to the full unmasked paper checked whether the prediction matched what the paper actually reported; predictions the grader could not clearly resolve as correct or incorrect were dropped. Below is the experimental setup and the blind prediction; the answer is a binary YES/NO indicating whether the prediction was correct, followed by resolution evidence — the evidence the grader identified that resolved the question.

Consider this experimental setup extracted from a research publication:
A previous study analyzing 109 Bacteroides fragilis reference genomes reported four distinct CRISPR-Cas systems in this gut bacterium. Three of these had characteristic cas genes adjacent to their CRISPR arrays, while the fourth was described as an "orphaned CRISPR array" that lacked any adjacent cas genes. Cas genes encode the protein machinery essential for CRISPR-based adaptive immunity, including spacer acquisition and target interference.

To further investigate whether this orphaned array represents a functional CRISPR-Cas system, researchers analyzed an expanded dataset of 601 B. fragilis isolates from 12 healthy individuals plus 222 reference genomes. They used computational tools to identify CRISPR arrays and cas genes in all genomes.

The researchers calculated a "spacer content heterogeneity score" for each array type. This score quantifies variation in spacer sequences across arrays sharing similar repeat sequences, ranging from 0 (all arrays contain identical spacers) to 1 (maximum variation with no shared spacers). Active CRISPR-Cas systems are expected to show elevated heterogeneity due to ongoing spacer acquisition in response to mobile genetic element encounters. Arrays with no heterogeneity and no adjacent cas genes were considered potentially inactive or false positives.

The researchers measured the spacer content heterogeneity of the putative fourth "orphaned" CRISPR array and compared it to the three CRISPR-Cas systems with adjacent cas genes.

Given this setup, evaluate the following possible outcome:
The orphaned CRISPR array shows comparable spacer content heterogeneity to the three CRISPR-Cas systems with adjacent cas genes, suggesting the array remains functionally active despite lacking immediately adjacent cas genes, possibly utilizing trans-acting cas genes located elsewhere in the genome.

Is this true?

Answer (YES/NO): NO